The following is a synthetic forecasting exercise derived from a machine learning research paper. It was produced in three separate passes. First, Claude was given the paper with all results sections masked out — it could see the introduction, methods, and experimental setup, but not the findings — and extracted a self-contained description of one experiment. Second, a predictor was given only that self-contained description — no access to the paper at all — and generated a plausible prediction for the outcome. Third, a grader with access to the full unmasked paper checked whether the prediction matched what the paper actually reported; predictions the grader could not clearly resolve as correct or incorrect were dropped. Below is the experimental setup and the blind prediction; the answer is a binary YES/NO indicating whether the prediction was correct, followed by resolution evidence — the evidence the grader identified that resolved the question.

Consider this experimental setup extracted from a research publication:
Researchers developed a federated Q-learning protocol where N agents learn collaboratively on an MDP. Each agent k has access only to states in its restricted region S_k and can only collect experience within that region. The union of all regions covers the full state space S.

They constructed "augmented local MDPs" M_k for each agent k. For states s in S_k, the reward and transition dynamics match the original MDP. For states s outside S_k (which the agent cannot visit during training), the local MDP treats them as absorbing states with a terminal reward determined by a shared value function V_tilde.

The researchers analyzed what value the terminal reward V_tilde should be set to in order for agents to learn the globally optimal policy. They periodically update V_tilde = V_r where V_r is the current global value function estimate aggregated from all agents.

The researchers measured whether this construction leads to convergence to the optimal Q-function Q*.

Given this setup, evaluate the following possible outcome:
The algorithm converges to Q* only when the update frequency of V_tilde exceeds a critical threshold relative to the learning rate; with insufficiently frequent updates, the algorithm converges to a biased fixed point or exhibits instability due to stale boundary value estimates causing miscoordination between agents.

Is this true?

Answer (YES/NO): NO